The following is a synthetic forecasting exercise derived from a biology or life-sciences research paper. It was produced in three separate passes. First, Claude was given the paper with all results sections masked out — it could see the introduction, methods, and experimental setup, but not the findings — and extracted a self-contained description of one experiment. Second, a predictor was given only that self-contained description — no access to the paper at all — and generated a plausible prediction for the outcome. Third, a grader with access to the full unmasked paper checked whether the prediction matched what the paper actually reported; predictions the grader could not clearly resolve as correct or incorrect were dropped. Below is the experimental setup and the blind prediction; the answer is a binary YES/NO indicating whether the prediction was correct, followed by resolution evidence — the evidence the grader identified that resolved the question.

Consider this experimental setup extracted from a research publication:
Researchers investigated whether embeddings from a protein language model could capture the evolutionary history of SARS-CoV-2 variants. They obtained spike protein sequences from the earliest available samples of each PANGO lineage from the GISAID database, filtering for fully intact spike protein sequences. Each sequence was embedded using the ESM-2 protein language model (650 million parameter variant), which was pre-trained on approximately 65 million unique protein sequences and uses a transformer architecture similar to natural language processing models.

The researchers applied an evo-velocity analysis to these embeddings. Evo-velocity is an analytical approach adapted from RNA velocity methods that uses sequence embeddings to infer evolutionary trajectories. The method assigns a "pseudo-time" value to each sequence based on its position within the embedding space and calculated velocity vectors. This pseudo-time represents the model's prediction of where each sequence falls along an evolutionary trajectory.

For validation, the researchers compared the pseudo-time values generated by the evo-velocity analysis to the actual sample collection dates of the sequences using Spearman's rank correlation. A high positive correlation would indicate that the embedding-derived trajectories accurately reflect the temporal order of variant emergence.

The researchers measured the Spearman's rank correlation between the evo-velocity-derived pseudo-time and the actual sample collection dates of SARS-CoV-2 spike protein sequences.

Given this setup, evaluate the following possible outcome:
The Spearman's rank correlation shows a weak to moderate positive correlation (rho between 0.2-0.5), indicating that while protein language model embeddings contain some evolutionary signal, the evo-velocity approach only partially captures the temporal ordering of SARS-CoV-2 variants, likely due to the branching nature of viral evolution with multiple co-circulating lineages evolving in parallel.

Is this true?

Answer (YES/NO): NO